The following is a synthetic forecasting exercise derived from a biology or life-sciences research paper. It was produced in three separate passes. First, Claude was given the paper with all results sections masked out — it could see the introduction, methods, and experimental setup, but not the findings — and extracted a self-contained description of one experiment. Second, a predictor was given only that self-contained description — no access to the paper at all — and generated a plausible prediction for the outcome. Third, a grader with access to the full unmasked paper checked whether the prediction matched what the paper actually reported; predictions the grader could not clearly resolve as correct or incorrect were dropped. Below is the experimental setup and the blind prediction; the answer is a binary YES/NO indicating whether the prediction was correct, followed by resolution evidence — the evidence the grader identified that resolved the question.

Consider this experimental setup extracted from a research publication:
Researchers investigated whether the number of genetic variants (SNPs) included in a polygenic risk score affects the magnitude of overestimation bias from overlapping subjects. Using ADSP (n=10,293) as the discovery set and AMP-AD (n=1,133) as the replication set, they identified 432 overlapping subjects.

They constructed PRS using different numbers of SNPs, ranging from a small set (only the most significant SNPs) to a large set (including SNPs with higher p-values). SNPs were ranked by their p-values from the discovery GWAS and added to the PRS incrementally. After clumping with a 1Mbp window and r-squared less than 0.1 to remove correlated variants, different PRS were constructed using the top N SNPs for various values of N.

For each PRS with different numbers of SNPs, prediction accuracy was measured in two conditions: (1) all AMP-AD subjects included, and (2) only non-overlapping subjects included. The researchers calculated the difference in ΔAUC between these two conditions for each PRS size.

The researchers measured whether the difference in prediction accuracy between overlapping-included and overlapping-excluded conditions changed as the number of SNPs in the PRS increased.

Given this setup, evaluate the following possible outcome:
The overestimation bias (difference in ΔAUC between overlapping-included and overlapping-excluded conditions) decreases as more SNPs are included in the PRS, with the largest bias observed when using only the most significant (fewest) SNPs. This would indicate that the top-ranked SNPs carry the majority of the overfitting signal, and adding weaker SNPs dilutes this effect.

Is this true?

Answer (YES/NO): NO